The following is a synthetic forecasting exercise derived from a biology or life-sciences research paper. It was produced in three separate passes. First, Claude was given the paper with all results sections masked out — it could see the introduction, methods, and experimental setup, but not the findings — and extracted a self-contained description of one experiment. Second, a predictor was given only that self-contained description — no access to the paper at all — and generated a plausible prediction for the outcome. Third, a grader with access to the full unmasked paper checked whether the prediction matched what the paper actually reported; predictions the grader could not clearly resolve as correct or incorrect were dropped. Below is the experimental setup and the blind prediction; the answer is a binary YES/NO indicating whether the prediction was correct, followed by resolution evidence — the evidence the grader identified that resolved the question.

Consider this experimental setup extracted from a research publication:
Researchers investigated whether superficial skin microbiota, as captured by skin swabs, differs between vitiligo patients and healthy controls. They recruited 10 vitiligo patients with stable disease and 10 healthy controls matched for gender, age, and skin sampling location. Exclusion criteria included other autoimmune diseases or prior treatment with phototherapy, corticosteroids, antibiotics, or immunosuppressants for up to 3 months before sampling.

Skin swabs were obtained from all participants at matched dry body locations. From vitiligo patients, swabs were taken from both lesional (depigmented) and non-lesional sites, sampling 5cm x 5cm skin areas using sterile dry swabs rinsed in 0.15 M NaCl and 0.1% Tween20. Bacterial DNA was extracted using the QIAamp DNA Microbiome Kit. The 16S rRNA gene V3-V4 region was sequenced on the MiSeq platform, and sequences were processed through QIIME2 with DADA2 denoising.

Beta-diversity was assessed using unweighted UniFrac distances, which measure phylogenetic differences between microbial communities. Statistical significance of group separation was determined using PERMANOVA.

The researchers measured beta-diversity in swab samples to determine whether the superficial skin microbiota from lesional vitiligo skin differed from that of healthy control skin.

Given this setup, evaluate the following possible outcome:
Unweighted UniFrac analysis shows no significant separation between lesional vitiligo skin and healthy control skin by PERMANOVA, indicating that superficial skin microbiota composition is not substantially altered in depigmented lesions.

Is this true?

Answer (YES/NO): YES